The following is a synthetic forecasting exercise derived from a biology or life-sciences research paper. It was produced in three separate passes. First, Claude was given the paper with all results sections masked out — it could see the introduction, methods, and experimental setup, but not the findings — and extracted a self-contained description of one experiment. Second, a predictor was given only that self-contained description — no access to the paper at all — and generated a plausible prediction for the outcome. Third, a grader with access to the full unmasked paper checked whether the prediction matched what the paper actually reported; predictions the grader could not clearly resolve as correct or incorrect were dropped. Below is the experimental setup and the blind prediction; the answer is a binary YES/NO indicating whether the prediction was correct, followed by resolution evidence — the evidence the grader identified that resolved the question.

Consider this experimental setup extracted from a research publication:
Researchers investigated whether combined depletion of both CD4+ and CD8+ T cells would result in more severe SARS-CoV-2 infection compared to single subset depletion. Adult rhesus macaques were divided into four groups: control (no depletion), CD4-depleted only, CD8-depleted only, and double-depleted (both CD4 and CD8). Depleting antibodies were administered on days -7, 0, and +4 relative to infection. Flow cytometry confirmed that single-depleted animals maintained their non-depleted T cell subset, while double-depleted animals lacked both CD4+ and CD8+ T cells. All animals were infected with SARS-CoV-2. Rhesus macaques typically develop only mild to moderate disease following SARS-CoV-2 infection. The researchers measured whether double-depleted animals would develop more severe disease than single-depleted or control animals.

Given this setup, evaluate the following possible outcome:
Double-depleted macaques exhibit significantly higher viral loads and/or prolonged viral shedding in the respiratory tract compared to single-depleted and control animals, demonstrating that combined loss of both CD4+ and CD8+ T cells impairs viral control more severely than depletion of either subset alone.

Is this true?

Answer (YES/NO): NO